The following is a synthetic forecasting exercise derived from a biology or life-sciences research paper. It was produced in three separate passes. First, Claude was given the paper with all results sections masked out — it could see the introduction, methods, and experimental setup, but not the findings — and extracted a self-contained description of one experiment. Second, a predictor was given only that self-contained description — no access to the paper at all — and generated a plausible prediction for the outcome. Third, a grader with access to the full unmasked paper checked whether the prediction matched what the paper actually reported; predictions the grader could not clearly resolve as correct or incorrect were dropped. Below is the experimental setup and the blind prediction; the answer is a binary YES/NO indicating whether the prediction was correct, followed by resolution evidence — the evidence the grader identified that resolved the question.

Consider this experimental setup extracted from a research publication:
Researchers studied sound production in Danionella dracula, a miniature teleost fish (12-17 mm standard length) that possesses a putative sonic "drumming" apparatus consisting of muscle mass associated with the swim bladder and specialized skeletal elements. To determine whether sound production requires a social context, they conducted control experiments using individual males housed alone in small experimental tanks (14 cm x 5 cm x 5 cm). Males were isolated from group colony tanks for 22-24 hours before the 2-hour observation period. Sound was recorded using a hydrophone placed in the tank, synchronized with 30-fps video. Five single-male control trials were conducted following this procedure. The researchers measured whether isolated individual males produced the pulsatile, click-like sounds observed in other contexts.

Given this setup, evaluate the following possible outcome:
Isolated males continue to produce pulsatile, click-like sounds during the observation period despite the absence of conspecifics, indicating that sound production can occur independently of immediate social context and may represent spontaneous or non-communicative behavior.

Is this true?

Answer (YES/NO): NO